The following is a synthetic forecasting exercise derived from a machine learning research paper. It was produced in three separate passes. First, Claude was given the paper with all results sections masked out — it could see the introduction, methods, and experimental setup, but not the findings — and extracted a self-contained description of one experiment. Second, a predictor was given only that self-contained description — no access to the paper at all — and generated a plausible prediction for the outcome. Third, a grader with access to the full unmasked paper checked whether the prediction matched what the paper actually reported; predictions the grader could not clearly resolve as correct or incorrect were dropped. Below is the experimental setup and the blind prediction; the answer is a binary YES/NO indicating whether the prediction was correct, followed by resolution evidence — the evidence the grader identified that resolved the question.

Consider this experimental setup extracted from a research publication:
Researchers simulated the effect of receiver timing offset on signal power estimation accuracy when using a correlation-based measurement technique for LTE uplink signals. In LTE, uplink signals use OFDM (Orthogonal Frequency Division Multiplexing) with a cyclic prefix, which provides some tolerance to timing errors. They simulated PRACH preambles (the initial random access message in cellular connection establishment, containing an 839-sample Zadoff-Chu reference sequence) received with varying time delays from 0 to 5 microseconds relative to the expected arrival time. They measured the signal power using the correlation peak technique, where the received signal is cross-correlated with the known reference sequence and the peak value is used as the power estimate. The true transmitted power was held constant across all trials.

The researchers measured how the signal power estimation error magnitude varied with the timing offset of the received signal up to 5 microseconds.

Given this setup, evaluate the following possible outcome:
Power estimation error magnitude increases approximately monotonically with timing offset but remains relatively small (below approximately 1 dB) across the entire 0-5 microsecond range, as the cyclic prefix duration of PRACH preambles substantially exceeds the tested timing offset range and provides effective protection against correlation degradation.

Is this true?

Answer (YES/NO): YES